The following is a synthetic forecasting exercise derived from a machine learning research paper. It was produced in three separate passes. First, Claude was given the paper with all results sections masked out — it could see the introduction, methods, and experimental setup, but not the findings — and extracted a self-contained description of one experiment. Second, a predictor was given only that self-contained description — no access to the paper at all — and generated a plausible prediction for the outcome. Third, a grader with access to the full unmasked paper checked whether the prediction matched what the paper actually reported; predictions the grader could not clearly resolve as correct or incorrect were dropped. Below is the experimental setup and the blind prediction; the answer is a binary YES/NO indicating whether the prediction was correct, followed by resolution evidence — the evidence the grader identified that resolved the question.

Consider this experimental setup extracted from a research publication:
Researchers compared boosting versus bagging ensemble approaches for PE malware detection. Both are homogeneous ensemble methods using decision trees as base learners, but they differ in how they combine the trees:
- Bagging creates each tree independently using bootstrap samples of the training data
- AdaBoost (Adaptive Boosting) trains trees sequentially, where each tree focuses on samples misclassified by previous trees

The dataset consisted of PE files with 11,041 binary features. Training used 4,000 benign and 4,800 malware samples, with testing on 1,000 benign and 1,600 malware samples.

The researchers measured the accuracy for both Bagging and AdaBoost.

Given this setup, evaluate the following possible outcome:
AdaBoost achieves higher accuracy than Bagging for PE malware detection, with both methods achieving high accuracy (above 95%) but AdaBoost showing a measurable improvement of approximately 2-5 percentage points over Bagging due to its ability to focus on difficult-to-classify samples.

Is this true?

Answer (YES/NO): NO